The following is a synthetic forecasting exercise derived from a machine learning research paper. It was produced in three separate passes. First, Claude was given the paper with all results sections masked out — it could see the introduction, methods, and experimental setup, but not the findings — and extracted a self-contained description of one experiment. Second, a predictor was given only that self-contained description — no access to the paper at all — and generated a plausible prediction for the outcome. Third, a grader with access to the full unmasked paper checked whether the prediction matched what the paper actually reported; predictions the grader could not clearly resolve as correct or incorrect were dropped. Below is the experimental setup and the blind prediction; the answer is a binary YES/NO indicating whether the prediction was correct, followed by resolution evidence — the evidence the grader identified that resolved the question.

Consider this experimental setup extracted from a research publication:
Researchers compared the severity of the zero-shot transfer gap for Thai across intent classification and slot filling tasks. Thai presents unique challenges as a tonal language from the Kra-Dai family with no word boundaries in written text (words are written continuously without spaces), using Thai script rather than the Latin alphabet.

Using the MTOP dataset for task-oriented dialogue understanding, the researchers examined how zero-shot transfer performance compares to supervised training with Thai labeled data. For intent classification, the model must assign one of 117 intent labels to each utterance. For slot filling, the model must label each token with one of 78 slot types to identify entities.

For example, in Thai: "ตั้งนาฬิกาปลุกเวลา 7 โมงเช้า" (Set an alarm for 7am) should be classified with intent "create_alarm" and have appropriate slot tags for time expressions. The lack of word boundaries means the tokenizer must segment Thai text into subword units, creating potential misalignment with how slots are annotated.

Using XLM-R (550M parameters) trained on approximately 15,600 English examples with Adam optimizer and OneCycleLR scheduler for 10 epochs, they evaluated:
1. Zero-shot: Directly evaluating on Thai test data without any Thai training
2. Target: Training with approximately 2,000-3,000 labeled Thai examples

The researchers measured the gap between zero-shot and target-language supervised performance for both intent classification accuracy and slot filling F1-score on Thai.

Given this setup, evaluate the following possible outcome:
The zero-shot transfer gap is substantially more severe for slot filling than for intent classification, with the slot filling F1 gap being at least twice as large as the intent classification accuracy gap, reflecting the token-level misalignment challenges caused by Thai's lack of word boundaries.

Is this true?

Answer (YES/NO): YES